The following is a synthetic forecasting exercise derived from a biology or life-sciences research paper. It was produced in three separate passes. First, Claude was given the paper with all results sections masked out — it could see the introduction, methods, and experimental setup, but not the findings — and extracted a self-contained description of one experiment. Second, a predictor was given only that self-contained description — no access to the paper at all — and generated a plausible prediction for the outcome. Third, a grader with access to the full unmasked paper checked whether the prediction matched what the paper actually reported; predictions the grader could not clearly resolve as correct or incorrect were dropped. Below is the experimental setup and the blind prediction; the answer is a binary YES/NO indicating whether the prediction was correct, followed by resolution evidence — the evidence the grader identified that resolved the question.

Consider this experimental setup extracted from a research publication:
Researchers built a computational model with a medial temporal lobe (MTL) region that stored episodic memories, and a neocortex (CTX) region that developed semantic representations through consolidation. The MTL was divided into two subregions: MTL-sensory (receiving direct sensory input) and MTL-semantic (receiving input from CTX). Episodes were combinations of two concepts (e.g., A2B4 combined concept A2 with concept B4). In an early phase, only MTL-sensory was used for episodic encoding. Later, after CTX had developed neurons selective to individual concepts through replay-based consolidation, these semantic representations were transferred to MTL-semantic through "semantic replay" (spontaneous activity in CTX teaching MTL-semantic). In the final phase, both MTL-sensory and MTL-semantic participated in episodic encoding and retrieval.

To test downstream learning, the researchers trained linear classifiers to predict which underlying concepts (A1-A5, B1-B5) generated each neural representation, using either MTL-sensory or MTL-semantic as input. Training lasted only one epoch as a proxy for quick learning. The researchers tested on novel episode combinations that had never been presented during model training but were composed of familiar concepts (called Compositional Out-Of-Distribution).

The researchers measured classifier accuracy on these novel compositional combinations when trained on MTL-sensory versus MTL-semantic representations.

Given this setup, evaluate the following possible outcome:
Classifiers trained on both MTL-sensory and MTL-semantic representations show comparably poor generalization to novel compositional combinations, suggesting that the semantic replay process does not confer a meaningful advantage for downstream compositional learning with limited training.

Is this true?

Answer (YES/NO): NO